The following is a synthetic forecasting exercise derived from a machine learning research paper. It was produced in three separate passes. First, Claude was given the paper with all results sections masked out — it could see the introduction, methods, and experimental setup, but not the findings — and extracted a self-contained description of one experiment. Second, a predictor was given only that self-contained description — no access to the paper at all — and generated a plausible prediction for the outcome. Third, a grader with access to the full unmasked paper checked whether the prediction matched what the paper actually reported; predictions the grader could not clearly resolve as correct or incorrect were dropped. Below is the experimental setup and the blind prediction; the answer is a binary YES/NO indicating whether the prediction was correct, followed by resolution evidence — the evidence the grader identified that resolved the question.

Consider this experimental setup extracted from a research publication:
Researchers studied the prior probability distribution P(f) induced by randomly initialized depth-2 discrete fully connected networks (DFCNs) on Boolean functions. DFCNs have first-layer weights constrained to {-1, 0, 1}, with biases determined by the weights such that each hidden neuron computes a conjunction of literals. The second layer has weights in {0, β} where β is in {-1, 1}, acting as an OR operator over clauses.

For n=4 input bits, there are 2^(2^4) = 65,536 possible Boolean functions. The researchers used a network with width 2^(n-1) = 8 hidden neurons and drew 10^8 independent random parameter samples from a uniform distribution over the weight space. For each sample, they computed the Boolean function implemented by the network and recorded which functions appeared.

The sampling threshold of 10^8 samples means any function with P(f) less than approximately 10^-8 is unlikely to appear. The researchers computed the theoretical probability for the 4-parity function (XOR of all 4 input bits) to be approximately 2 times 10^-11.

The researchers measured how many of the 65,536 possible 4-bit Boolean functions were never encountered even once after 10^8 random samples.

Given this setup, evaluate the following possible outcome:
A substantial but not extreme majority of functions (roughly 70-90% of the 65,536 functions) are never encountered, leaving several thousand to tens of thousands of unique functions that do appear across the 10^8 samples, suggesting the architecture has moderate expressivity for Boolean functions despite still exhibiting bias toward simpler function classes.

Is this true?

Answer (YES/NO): NO